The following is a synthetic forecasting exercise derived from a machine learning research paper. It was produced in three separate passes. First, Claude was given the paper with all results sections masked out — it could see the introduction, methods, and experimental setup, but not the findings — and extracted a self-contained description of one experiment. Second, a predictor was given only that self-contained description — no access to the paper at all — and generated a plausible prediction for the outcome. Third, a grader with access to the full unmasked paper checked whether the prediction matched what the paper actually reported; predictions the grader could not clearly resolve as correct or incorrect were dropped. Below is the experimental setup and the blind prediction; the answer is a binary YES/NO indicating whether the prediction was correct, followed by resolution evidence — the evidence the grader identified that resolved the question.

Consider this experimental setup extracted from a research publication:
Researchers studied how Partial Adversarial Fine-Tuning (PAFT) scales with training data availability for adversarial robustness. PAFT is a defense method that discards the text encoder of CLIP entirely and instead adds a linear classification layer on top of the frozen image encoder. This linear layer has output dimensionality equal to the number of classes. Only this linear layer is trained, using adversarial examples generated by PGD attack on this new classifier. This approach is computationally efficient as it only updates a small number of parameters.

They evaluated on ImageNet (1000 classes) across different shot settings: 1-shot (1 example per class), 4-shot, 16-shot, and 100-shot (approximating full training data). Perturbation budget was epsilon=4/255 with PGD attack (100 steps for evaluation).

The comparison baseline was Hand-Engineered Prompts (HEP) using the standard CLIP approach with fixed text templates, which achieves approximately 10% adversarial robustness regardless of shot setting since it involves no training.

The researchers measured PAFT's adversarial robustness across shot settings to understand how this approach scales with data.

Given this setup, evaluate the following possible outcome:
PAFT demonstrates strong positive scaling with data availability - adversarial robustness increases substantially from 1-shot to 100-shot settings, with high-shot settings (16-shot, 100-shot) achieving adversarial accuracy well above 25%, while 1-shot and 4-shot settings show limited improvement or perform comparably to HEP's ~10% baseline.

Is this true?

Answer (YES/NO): NO